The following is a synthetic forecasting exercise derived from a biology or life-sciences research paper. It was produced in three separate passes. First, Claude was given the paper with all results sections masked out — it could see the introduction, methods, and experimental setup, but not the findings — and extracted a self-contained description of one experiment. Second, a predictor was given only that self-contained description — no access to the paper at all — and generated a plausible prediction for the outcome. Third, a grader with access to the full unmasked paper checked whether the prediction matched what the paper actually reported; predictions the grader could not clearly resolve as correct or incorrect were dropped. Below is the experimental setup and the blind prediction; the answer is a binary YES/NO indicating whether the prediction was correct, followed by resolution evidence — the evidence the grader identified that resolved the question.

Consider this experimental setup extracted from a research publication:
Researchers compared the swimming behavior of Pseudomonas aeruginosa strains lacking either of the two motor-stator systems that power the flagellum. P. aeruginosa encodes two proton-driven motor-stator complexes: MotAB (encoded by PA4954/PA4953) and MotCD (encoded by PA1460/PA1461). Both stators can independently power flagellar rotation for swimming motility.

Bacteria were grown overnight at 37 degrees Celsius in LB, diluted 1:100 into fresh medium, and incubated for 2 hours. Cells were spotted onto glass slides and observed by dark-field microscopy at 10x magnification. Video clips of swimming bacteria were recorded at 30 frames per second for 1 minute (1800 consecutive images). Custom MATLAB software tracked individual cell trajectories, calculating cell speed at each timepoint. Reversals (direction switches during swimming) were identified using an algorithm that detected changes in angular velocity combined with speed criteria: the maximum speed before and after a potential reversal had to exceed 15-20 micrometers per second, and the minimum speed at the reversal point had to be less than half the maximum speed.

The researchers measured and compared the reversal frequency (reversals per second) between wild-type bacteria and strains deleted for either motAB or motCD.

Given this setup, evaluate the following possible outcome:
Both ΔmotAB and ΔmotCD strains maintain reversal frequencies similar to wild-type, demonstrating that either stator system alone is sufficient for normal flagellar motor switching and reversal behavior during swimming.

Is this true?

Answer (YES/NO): NO